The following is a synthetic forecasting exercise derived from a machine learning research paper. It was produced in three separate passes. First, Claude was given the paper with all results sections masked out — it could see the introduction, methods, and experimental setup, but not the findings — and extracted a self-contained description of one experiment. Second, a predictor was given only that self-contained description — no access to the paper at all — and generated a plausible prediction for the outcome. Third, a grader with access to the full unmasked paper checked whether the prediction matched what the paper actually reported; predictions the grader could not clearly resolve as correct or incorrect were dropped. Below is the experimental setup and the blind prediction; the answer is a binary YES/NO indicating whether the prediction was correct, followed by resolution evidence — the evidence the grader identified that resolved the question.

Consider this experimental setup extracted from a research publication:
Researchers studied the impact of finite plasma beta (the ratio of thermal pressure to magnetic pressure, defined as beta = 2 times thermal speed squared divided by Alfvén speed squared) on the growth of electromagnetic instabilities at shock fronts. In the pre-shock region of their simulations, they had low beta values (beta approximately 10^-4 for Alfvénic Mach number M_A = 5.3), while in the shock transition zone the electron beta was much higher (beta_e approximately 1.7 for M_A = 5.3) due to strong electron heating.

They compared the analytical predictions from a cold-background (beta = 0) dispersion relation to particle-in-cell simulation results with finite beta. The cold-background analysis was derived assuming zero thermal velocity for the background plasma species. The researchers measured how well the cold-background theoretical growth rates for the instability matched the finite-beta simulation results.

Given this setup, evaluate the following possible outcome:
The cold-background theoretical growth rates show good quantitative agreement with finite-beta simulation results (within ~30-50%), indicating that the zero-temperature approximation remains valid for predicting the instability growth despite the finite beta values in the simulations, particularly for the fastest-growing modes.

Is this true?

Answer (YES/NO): NO